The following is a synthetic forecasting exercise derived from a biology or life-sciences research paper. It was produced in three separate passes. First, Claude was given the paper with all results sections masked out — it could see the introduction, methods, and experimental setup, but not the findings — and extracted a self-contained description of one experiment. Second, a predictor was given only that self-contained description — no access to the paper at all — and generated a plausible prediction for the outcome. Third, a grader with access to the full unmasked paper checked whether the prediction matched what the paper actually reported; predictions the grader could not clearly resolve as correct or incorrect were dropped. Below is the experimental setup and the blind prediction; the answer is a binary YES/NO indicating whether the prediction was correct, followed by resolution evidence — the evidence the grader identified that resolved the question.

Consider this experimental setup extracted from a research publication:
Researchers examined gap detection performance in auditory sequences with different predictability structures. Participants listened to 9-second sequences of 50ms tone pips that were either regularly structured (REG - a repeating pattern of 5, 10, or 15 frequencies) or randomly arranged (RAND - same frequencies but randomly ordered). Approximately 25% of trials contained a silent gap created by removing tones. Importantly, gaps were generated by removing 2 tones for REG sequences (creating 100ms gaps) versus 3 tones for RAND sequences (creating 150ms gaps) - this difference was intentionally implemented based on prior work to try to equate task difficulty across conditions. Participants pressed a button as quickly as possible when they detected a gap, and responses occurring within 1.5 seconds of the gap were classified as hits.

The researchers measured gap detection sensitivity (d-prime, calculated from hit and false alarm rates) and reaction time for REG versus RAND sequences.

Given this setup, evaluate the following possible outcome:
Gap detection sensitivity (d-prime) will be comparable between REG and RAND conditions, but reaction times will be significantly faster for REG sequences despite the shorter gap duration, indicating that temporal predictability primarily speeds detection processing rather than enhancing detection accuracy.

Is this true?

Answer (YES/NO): NO